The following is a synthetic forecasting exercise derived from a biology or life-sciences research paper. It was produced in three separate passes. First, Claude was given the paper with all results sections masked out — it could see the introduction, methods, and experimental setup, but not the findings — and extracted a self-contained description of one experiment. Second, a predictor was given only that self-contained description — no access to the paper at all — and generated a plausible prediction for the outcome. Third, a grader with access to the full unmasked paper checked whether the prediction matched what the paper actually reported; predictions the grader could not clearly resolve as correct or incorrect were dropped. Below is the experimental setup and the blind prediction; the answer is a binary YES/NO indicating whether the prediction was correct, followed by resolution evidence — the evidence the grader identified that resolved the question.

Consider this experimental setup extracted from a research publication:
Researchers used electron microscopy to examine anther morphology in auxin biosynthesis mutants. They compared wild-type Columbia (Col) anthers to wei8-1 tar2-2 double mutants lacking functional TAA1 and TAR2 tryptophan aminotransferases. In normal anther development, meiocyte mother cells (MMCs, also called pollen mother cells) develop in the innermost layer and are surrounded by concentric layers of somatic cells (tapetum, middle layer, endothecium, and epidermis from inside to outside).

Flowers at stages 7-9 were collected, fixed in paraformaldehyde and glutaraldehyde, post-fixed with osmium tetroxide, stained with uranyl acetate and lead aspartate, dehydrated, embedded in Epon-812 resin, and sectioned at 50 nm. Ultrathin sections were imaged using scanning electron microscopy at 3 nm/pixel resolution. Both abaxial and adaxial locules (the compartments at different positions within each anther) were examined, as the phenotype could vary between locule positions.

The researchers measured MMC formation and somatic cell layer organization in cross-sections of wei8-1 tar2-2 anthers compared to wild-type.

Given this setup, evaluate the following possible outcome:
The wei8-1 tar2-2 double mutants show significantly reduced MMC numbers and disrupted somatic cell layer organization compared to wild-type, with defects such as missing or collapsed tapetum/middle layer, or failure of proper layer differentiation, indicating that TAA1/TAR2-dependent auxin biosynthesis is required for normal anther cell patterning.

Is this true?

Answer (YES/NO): YES